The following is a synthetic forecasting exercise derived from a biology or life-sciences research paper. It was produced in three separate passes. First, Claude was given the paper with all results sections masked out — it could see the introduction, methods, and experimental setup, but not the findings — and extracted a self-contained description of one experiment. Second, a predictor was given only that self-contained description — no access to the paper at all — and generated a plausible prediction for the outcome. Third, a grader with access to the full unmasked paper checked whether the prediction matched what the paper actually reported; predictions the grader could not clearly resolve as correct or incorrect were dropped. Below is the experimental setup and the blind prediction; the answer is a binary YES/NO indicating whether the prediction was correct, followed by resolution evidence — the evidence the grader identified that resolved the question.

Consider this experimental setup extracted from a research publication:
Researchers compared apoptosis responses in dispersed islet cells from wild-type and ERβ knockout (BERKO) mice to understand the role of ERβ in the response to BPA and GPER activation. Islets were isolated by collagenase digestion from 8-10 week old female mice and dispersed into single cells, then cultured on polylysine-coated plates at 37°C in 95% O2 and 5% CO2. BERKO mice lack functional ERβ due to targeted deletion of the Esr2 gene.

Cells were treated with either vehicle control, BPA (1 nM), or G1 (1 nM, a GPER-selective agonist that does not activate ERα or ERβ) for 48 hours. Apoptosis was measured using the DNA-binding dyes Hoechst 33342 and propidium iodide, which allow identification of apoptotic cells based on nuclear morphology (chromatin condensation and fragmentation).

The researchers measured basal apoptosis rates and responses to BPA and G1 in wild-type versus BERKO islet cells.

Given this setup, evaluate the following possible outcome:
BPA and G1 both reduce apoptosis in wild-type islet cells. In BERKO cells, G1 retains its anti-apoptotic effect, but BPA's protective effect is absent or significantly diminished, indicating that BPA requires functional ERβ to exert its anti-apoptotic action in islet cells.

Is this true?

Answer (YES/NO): NO